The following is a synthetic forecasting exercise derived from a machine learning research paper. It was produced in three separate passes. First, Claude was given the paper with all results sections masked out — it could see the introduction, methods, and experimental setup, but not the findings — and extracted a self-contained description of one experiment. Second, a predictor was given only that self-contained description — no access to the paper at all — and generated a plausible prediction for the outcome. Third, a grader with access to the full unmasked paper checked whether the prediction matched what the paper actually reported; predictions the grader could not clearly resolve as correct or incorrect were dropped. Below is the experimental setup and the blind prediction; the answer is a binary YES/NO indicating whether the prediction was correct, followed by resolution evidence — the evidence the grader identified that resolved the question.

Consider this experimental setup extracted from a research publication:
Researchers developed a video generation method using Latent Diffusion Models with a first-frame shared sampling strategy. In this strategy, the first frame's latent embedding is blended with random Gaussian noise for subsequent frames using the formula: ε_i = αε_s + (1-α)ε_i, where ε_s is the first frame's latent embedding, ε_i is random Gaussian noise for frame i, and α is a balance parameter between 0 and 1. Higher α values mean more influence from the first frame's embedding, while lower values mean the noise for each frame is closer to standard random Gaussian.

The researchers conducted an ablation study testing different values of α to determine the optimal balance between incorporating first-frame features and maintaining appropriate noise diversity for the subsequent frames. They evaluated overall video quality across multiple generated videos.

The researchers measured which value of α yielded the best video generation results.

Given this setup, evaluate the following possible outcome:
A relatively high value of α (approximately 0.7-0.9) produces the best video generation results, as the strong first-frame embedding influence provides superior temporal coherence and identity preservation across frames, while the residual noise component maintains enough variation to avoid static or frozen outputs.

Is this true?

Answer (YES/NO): NO